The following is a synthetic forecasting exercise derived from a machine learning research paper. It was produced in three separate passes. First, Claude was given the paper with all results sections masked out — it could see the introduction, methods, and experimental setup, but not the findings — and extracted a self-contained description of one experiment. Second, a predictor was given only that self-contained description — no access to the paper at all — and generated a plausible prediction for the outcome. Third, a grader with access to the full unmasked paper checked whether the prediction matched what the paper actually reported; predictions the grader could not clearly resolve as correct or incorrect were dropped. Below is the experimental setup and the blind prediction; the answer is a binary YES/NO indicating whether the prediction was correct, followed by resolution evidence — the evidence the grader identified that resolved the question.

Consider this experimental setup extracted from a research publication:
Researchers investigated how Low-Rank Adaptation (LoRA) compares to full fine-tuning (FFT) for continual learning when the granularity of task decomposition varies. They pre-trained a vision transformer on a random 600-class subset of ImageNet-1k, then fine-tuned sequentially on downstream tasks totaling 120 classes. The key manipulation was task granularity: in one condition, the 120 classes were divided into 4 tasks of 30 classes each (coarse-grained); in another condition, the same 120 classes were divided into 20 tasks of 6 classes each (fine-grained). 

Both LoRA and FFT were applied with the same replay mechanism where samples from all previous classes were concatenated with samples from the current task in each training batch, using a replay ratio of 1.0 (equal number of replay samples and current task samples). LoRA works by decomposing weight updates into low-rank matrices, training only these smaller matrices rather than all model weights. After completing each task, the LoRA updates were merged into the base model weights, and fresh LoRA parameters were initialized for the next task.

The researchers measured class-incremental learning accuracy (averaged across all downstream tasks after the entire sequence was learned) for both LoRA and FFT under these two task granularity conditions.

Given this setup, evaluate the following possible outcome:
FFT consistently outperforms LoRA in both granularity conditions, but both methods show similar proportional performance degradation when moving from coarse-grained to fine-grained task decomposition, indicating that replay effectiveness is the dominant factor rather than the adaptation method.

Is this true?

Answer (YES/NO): NO